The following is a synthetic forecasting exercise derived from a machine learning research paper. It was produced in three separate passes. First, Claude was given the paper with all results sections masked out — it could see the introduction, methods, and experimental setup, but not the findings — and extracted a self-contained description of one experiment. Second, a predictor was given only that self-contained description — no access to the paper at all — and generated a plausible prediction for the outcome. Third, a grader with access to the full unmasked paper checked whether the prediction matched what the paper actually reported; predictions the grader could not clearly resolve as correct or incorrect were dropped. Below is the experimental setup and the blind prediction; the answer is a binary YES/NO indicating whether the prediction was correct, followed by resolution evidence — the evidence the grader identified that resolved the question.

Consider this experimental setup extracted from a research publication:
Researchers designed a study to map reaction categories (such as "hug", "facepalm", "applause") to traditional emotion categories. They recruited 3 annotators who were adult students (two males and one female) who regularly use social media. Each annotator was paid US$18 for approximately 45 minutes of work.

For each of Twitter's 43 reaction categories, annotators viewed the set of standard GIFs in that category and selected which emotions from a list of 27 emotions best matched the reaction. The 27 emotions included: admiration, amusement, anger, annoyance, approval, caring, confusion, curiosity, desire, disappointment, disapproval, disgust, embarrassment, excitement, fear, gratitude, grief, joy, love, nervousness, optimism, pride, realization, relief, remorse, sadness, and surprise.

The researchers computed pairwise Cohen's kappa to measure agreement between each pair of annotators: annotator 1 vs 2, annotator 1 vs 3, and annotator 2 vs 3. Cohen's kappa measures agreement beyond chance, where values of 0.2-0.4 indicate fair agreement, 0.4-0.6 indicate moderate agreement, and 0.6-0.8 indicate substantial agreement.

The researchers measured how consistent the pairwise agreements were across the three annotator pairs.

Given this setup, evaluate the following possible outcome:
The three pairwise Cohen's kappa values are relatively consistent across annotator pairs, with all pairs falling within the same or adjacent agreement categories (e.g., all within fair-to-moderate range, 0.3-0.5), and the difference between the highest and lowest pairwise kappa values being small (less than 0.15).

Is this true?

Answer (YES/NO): YES